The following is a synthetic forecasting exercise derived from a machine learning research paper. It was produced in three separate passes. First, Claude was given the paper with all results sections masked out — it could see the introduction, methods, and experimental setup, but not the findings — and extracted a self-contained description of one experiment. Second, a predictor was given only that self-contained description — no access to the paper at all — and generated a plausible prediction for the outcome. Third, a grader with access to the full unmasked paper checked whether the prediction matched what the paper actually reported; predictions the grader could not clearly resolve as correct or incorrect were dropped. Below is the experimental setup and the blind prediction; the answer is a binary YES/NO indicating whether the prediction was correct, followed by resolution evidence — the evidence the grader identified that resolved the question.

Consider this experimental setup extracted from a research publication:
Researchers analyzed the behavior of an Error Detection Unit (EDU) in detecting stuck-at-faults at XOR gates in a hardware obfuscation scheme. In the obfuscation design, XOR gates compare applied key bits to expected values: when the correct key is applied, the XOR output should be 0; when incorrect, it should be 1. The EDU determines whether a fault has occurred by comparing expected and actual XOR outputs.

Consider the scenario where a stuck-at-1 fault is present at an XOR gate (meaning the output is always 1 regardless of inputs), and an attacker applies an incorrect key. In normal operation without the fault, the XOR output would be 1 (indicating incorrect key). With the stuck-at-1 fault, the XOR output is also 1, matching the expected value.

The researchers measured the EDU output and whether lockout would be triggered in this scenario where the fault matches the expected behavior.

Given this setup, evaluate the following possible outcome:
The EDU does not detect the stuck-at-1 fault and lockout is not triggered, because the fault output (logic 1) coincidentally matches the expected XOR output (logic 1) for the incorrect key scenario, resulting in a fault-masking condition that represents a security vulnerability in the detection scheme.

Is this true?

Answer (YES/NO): NO